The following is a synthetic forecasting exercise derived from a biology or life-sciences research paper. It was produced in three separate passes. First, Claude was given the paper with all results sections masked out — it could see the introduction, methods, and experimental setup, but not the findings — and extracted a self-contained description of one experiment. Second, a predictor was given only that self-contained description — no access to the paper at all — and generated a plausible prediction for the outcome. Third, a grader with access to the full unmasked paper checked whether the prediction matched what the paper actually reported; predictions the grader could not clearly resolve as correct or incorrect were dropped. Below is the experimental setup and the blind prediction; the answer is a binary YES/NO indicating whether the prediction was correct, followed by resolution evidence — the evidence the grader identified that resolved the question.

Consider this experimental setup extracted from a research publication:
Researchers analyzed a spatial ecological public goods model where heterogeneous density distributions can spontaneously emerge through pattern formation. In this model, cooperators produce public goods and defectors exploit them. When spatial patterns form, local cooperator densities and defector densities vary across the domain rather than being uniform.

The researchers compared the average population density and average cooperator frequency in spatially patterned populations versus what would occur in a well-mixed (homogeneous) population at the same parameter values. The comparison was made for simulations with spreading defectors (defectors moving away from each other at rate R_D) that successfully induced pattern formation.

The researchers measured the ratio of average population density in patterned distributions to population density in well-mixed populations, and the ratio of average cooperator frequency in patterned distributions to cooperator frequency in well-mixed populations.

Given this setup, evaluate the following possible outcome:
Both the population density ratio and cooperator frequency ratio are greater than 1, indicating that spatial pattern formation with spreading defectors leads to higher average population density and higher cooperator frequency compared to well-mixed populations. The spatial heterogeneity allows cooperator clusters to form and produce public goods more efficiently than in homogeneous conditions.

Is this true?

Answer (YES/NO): YES